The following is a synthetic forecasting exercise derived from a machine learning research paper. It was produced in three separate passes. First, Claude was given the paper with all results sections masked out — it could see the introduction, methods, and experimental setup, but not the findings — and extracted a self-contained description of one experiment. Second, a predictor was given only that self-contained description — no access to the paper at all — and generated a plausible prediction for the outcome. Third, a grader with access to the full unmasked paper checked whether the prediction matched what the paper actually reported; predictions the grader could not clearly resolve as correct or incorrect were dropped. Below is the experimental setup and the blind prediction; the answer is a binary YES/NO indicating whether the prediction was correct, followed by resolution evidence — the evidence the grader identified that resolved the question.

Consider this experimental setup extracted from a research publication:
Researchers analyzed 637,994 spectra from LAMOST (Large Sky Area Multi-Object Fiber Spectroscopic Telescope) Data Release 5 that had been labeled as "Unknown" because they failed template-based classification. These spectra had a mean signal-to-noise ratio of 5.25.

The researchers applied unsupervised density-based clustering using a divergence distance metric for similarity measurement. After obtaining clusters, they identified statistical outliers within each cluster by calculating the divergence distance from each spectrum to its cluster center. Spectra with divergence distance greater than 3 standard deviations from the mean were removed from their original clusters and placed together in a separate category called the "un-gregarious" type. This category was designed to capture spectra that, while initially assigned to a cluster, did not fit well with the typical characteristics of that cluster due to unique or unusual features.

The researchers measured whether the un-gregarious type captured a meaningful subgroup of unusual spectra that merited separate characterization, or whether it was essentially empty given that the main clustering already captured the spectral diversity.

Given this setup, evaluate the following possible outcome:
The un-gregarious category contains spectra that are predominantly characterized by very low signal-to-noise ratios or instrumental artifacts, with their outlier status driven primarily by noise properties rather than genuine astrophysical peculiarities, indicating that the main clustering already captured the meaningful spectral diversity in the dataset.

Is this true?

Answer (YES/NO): NO